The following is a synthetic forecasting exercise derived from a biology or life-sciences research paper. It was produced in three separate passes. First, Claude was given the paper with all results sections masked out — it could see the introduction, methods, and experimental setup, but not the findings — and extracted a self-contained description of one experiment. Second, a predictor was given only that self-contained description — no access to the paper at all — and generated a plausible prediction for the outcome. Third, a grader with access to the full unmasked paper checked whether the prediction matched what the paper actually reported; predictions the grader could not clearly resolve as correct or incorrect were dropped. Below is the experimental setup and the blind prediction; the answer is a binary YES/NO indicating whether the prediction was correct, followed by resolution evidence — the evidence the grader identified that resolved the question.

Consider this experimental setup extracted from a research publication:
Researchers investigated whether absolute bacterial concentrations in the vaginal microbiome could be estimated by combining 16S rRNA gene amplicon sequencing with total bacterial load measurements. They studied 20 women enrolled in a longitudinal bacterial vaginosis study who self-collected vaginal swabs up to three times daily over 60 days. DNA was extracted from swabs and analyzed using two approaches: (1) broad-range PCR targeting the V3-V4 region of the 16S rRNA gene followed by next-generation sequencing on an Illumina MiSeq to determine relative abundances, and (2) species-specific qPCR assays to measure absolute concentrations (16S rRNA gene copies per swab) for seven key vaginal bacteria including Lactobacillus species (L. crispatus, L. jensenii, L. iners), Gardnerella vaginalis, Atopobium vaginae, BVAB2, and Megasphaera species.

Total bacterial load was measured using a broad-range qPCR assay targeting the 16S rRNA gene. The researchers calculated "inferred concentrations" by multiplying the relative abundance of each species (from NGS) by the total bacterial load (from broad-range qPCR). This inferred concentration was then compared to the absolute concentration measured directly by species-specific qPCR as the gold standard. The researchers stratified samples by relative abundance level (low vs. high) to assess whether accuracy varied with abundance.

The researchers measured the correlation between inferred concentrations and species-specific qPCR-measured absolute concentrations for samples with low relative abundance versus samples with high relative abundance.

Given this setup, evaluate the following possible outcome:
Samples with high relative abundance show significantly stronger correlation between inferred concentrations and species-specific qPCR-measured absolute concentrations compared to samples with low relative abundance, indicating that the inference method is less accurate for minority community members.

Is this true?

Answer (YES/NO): YES